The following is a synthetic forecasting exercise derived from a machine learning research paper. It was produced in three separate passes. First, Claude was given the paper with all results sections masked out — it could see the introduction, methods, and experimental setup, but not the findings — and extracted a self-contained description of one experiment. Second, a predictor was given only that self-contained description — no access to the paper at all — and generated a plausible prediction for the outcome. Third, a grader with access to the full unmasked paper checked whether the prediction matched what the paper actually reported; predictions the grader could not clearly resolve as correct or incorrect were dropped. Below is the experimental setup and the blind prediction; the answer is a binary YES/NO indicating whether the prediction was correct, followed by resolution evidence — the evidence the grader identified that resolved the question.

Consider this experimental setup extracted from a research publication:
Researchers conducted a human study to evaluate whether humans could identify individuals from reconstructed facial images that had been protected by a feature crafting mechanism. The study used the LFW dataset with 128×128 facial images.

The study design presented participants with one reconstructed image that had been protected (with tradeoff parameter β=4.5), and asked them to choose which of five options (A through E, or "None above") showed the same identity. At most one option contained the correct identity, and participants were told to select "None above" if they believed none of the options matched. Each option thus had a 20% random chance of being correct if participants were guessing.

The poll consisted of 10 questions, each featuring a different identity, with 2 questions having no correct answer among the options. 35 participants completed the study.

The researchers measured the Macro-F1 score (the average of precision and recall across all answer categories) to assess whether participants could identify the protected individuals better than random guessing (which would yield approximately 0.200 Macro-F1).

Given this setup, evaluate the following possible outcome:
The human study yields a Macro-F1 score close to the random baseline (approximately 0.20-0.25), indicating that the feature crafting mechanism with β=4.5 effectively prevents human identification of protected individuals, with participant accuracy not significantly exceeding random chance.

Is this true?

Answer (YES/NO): YES